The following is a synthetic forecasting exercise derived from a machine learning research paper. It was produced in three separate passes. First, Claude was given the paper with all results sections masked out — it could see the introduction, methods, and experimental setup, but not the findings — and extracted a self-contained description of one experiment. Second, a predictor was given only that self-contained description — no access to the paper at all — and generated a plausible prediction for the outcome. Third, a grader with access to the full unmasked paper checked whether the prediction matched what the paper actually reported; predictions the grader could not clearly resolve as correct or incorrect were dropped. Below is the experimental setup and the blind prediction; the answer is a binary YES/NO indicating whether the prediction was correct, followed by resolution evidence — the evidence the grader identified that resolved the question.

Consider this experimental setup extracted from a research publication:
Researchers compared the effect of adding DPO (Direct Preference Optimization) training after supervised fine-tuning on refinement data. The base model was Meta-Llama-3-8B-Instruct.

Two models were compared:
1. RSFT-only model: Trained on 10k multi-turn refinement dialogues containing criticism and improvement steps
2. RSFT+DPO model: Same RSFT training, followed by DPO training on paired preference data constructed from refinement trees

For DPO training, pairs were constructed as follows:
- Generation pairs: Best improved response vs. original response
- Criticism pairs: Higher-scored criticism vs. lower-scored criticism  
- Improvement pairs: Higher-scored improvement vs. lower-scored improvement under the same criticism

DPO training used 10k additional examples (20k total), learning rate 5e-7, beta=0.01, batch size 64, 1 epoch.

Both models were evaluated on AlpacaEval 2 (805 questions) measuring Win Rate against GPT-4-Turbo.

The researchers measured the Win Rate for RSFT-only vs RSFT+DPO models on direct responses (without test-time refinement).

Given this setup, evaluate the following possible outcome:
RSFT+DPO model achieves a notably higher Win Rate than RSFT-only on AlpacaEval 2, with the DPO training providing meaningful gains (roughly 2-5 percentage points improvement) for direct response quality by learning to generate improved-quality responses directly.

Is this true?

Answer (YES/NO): NO